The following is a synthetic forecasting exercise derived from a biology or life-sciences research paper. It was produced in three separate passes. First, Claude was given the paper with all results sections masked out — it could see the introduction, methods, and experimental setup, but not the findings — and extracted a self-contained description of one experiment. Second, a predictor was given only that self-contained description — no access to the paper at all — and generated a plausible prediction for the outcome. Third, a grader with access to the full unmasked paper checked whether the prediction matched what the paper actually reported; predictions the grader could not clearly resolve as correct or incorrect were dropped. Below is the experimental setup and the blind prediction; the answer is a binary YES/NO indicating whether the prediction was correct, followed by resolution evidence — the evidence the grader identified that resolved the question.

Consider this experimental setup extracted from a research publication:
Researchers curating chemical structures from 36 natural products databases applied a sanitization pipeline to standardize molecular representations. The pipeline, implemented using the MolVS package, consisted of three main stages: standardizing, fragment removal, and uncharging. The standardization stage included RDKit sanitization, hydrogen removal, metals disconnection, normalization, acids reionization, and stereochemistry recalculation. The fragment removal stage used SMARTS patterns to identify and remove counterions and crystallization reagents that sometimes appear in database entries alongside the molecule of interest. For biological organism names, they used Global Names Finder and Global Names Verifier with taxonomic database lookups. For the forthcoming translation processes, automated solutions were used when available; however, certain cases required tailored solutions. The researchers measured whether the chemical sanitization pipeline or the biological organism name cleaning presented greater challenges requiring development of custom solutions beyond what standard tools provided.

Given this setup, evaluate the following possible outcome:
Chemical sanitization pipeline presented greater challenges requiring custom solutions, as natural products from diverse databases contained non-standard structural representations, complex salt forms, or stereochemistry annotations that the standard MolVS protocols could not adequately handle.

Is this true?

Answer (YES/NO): NO